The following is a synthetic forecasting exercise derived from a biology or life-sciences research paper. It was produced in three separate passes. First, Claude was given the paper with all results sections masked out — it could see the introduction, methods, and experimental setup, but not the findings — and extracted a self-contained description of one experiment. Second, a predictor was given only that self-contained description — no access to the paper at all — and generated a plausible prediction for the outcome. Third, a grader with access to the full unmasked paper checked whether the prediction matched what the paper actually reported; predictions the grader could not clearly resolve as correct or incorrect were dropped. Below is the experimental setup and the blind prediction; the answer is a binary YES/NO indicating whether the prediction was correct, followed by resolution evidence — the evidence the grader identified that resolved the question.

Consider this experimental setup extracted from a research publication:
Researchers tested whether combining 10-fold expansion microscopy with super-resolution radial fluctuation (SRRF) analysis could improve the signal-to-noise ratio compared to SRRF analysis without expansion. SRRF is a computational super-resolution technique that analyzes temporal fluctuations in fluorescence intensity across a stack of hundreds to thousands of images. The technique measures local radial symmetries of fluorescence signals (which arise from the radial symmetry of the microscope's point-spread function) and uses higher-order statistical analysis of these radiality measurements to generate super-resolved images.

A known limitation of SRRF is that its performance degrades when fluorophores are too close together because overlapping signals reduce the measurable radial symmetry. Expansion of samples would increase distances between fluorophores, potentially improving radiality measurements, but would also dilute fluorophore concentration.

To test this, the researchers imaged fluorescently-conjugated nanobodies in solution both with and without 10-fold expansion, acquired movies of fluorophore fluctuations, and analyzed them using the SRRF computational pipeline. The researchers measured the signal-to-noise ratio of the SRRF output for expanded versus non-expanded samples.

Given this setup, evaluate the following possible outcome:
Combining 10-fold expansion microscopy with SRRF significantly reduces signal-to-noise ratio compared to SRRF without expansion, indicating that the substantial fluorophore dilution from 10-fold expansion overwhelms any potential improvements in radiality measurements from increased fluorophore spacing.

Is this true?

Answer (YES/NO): NO